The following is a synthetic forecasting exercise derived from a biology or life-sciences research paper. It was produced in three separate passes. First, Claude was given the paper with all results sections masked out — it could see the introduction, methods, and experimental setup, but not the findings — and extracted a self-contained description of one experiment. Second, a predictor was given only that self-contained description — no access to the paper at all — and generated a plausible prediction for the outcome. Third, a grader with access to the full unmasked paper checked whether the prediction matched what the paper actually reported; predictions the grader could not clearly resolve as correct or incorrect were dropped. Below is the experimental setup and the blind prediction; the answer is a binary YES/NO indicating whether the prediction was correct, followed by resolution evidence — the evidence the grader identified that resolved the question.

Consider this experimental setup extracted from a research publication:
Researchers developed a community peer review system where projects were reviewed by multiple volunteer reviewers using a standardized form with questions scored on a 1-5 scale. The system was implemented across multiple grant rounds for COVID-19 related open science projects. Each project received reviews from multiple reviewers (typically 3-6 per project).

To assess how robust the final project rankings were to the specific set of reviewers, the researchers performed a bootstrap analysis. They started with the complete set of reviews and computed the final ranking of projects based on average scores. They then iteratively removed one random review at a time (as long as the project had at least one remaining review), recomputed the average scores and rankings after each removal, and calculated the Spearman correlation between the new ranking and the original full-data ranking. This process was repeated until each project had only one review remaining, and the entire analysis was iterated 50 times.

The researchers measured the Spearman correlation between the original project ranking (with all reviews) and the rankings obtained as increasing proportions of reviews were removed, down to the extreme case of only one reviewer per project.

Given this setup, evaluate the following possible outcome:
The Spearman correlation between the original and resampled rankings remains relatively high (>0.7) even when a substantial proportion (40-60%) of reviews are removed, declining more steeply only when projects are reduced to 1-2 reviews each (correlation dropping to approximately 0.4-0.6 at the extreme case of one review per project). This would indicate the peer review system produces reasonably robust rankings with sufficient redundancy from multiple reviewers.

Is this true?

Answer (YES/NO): NO